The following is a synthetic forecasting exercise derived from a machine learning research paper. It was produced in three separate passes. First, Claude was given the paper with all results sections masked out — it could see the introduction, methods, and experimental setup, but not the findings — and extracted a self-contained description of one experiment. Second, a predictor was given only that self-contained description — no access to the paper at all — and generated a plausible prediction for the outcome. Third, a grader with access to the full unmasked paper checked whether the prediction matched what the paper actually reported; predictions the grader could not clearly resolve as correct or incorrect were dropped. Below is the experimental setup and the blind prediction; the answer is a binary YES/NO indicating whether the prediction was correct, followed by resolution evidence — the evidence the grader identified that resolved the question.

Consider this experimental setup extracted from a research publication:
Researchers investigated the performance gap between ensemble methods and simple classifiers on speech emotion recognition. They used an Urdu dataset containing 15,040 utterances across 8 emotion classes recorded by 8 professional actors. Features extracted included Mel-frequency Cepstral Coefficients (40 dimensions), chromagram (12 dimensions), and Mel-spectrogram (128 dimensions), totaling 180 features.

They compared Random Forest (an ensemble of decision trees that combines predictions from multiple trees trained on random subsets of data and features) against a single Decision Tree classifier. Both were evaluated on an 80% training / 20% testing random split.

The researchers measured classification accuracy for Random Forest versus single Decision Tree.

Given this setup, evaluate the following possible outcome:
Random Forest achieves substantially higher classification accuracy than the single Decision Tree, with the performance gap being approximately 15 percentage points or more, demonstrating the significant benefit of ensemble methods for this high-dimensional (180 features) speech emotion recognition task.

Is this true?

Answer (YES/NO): YES